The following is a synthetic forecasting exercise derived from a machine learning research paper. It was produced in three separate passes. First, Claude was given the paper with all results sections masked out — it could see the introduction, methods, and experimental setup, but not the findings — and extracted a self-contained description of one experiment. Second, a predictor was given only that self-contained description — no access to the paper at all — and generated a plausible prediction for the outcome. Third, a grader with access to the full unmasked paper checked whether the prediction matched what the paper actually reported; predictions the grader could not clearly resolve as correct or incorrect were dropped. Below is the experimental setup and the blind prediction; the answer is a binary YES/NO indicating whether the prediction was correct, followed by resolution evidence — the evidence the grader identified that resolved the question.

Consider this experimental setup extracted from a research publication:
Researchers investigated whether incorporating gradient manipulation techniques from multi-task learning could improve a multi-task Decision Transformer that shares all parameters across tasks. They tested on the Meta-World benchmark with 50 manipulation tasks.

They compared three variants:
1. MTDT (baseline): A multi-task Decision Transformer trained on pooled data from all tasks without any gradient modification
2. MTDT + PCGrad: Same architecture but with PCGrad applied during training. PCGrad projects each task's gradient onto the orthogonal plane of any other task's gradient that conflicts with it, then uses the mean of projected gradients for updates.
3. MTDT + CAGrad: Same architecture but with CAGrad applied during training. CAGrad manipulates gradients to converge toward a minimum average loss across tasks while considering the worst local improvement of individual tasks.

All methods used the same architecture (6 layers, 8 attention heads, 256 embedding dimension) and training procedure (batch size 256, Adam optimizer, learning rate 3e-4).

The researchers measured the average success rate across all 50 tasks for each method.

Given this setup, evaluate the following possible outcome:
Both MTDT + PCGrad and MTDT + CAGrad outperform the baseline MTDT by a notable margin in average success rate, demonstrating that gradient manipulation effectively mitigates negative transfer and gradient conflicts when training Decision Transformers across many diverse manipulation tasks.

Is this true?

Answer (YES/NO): NO